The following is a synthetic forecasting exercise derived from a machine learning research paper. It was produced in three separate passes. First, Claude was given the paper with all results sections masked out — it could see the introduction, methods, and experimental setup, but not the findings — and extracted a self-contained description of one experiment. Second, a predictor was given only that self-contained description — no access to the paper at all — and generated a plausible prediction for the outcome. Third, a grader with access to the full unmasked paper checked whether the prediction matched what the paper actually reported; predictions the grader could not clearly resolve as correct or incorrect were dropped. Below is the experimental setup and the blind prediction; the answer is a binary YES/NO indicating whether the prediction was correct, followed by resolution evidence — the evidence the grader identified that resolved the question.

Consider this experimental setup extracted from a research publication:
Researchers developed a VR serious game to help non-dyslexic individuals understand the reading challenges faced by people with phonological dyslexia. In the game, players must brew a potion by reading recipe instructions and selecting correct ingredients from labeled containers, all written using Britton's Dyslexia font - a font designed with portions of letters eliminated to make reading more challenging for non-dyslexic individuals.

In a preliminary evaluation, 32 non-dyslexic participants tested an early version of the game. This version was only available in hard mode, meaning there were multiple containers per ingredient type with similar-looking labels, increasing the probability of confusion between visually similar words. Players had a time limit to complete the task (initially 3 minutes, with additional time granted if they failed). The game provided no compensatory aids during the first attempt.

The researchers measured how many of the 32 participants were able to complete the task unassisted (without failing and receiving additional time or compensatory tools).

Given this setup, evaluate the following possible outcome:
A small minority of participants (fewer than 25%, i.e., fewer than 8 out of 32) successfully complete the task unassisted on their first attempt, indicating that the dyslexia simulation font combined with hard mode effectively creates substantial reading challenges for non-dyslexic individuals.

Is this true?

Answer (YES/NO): NO